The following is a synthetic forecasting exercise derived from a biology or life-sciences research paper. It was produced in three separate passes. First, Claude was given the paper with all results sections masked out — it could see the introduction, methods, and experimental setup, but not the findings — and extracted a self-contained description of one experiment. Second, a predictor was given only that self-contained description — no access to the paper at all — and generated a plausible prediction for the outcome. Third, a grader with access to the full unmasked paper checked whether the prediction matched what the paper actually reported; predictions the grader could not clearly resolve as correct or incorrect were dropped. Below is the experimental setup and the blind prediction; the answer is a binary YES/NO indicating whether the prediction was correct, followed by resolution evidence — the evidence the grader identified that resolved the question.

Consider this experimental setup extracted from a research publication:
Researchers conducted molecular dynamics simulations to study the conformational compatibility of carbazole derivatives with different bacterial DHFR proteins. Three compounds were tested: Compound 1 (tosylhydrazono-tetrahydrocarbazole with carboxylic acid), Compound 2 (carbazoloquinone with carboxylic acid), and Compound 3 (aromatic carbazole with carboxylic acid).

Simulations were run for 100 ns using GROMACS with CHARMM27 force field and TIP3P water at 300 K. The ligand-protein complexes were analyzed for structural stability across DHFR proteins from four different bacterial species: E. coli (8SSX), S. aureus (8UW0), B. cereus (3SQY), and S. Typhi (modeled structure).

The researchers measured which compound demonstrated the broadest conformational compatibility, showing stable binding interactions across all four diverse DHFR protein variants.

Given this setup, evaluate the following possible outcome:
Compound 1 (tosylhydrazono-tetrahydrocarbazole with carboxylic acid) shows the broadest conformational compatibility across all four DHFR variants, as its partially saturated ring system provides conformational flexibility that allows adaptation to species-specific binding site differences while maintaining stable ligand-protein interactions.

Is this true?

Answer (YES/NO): YES